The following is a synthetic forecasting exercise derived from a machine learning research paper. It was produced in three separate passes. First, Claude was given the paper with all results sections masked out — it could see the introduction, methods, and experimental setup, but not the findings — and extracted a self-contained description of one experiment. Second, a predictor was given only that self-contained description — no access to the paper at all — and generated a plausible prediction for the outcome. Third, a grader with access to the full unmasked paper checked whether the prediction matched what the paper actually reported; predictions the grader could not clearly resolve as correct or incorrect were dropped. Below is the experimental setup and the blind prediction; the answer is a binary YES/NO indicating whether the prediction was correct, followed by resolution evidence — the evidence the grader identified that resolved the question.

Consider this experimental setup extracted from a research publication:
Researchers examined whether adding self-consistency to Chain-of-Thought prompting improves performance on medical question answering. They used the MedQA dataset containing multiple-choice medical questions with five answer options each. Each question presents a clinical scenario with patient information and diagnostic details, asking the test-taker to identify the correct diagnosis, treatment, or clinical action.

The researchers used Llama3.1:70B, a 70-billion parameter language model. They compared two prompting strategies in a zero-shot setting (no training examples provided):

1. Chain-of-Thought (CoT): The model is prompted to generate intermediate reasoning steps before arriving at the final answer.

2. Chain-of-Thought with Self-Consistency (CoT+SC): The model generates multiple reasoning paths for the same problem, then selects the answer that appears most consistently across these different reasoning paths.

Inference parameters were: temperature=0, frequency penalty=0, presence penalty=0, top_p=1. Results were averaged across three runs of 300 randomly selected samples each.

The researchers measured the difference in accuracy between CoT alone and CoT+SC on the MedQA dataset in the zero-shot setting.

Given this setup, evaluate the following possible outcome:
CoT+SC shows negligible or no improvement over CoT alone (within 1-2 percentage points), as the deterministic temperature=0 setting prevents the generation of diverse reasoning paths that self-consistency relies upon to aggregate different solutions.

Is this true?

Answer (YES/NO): NO